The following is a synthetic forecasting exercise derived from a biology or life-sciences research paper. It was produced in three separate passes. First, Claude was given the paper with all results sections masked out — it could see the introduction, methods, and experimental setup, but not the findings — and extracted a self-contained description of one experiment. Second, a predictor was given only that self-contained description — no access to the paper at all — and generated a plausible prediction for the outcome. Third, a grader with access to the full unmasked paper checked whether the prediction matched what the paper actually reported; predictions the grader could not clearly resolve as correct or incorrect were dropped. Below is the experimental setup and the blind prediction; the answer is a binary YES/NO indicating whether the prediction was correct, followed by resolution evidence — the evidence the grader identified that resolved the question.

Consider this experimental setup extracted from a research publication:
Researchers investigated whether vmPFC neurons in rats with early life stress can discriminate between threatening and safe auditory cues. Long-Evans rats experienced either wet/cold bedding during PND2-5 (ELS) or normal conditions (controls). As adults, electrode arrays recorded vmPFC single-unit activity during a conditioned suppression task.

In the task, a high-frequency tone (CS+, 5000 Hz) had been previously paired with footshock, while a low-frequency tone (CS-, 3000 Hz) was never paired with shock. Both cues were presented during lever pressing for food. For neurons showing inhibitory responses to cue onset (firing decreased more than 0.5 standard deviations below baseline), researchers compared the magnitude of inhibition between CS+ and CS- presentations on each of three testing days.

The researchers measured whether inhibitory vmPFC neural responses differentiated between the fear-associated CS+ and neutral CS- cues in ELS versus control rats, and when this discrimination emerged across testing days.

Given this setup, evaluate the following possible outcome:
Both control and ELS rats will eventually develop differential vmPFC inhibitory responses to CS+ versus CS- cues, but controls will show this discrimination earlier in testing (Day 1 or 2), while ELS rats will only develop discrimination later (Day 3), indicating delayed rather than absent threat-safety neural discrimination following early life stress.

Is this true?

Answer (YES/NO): NO